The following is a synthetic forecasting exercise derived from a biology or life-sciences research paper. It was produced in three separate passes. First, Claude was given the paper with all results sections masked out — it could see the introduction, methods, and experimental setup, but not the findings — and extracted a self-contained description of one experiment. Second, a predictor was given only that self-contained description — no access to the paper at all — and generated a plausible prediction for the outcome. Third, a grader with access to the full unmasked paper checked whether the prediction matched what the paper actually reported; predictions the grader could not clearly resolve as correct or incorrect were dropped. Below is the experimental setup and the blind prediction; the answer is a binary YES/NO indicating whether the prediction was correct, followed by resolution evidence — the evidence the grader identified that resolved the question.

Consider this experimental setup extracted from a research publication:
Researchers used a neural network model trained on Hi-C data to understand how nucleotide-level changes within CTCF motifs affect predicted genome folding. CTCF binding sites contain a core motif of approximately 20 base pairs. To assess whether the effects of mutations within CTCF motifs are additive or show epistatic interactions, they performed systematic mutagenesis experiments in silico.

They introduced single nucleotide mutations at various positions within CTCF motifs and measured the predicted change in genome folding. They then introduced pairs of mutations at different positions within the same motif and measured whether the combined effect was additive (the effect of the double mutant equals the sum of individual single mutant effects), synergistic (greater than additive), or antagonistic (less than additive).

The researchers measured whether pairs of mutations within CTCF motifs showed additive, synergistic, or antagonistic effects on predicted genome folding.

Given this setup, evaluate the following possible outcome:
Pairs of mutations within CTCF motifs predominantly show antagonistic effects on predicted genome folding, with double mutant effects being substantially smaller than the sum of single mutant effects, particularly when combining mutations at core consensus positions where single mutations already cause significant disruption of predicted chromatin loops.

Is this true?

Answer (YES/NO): NO